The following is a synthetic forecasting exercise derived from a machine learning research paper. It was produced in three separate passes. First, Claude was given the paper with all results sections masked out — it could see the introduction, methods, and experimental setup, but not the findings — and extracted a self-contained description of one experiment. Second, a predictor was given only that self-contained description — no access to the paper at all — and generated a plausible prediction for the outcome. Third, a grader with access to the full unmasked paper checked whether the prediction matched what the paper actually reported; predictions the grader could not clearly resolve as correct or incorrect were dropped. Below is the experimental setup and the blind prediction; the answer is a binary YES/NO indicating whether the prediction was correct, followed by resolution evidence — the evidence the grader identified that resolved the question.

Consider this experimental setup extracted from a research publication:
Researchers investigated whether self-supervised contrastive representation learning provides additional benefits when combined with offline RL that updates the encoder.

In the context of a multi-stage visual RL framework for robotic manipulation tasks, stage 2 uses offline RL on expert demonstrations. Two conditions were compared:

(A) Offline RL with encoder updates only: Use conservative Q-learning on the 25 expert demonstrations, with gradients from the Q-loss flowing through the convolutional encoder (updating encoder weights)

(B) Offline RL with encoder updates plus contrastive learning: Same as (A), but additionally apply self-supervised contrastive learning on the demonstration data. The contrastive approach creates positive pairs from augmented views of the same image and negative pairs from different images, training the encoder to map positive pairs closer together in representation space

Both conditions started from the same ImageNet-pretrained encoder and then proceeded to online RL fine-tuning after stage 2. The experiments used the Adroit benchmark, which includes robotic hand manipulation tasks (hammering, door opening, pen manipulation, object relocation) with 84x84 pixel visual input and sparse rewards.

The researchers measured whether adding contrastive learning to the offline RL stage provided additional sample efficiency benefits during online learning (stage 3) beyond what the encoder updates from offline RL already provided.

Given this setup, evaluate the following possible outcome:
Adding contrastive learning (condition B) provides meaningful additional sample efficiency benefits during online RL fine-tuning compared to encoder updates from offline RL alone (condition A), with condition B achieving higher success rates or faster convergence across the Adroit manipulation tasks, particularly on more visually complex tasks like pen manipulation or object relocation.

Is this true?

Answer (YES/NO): NO